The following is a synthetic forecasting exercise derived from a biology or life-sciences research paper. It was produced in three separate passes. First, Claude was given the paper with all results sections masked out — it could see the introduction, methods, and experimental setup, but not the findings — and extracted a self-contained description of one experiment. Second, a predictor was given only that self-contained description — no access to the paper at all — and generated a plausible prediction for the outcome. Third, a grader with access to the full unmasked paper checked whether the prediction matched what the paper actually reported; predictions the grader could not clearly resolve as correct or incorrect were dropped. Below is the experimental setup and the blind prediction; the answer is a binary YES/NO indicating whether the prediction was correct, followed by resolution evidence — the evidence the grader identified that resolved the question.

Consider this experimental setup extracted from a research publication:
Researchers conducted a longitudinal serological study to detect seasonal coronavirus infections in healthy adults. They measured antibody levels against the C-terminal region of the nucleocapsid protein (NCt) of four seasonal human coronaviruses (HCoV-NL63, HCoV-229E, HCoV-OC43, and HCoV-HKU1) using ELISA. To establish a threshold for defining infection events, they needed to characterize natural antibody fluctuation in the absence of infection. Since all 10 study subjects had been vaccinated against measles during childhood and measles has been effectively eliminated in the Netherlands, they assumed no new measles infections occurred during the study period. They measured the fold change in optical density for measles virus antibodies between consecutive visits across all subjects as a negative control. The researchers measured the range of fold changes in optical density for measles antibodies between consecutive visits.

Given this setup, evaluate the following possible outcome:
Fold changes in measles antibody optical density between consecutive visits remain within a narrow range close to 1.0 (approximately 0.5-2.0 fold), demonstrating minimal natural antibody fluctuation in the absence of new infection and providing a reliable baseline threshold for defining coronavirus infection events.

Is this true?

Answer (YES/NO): YES